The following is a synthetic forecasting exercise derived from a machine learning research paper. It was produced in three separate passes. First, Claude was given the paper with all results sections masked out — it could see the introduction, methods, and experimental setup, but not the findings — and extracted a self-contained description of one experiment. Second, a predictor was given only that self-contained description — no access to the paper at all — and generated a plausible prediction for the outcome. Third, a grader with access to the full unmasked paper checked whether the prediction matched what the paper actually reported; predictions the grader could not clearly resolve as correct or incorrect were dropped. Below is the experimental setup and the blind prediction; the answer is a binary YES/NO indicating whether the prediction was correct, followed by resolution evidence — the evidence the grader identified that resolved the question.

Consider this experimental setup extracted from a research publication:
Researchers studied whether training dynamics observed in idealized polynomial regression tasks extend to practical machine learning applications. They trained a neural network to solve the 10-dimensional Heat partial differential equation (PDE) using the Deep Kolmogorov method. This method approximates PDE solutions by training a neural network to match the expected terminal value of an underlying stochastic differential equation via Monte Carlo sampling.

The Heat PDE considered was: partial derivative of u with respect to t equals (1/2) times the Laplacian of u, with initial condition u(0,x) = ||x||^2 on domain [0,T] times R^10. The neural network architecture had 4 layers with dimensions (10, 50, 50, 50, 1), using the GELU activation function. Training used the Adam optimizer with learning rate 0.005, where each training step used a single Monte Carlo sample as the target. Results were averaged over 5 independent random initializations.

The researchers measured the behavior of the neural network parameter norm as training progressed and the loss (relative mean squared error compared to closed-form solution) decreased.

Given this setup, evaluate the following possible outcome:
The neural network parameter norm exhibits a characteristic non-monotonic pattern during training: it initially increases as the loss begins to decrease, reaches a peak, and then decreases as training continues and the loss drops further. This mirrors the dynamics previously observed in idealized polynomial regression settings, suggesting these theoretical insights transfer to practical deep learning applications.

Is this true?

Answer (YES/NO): NO